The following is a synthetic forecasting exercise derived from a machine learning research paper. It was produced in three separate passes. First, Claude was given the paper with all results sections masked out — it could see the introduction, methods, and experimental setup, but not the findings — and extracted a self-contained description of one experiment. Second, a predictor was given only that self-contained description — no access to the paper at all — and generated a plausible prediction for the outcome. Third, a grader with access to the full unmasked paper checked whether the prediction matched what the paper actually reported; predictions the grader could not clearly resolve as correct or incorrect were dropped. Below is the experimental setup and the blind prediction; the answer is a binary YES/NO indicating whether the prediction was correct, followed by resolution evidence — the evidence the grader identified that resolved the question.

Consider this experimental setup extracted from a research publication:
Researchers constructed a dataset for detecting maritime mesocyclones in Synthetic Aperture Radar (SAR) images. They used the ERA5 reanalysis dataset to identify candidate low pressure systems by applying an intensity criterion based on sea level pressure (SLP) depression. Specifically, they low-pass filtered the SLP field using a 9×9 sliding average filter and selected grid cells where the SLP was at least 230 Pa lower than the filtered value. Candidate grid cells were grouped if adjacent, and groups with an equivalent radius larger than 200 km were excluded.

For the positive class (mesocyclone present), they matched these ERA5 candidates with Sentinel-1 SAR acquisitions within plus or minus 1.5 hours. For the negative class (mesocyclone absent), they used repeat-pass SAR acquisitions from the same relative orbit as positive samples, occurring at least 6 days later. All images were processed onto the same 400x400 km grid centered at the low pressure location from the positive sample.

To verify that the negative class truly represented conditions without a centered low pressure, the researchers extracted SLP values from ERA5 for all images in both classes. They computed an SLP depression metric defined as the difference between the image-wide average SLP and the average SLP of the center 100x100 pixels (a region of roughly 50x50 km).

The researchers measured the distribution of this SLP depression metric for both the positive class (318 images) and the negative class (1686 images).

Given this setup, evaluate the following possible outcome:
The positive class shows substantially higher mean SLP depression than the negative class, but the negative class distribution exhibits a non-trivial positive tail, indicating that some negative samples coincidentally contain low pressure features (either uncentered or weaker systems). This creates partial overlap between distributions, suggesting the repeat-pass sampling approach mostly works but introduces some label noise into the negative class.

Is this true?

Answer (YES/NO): NO